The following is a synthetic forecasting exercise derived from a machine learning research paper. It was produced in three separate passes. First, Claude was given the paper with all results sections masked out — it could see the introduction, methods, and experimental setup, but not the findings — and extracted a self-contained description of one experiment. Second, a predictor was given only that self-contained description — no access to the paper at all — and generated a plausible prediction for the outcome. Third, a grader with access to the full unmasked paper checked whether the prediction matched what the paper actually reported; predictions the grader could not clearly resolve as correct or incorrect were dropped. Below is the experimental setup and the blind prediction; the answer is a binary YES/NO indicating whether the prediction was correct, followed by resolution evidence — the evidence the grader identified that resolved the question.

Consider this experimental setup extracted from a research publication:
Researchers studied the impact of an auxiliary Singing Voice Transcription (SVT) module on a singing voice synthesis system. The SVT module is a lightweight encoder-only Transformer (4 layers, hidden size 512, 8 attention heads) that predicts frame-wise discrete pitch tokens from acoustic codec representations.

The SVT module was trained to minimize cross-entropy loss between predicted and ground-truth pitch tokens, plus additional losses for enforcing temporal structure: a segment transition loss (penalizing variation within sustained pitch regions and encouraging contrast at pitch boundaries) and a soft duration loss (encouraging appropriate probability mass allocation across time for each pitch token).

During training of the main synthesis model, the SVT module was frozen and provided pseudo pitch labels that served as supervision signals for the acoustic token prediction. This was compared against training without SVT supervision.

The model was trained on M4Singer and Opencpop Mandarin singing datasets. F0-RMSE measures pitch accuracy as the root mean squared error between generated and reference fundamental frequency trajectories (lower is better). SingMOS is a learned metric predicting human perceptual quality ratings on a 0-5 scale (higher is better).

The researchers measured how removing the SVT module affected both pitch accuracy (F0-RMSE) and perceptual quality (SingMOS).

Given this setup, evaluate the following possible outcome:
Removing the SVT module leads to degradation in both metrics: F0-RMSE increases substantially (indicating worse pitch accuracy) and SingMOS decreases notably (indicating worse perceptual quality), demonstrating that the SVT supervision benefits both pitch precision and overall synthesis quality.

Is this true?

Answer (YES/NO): YES